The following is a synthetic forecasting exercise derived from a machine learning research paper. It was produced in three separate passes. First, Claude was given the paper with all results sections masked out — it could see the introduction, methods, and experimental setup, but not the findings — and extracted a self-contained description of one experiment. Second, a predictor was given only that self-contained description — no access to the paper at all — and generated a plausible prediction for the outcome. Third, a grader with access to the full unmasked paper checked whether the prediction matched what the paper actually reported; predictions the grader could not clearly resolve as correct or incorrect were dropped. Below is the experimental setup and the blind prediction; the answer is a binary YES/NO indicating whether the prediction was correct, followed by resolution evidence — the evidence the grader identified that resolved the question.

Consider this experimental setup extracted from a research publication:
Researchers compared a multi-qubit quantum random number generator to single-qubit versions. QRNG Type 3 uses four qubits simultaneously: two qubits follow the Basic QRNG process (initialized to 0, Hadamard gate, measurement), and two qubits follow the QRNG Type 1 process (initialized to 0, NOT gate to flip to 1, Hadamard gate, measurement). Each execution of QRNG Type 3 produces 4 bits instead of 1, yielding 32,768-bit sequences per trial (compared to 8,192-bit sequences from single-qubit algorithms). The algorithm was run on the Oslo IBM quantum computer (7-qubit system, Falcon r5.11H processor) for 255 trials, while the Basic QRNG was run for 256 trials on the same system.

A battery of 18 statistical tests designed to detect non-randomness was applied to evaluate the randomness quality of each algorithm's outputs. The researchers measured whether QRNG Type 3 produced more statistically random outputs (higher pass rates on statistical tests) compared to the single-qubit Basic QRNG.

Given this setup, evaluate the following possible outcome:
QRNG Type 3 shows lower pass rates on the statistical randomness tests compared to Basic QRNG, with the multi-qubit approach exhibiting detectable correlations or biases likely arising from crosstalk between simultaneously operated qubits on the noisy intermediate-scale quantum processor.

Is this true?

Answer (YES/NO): NO